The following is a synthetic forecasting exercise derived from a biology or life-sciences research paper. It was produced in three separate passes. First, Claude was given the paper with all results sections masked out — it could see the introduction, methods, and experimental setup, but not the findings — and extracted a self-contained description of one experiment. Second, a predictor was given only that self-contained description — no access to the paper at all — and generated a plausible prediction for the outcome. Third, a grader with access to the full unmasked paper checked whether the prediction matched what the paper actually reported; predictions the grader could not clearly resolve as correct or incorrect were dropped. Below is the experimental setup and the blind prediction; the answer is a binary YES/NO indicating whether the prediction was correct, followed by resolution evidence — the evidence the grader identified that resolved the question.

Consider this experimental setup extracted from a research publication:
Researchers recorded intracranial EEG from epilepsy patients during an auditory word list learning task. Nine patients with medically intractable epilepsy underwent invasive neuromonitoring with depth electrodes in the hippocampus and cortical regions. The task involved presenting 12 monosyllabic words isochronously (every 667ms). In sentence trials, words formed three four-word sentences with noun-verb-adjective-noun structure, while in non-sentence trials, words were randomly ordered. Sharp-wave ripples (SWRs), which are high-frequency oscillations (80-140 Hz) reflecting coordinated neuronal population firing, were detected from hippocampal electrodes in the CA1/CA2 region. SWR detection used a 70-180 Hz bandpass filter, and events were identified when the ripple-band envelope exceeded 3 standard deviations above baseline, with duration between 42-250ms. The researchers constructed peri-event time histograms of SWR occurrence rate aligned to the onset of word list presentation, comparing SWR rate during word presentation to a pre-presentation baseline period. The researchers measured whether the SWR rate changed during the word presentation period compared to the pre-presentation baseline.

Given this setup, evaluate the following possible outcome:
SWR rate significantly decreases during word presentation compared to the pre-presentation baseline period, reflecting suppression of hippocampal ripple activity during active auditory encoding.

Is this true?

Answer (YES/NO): NO